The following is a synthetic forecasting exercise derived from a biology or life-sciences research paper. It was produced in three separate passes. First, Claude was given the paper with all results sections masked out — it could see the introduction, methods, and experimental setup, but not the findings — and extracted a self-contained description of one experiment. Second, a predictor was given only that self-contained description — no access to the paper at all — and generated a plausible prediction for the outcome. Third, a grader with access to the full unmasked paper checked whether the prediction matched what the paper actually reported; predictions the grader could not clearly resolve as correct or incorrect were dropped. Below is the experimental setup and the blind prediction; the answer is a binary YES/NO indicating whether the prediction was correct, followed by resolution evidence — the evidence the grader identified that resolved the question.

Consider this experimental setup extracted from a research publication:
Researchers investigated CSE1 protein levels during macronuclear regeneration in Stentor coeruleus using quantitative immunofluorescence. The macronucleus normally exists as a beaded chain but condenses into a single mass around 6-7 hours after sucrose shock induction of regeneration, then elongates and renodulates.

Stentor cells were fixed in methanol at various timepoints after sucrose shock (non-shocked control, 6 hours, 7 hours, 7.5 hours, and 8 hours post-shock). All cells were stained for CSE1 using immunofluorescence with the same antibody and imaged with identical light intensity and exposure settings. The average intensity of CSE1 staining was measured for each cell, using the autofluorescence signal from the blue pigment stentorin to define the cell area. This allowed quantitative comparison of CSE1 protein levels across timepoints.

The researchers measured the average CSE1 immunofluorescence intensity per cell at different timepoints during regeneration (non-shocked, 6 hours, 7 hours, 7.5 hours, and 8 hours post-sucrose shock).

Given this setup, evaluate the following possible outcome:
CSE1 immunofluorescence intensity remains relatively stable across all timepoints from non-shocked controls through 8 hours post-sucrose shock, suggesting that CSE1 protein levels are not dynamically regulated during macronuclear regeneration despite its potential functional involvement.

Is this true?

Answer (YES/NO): NO